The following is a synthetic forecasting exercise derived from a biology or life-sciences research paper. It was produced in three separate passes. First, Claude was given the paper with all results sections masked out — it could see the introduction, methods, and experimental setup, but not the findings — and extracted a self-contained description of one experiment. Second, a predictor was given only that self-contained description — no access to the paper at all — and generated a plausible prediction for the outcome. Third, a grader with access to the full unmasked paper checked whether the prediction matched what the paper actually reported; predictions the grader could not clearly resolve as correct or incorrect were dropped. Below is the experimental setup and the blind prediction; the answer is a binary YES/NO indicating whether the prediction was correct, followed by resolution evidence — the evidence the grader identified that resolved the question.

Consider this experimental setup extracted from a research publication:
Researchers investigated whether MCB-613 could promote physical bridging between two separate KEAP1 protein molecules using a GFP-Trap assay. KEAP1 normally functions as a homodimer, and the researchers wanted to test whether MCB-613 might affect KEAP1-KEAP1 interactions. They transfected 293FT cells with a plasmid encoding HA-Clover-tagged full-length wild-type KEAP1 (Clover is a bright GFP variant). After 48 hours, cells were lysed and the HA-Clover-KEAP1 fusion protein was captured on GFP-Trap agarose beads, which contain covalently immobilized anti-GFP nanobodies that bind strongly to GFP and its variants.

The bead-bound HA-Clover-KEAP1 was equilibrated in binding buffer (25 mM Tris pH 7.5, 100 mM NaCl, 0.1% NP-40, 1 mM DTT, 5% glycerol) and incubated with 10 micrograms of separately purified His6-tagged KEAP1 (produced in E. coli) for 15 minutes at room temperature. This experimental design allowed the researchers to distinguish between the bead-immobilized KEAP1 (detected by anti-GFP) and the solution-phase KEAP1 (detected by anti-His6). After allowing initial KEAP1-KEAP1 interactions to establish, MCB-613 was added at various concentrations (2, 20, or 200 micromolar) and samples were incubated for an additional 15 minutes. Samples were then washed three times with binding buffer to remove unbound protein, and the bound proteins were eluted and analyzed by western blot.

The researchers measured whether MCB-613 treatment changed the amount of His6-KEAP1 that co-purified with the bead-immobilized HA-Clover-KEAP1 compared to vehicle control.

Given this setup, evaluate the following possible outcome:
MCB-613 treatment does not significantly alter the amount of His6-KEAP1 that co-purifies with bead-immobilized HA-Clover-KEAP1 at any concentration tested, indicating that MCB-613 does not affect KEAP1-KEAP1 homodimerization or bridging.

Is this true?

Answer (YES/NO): NO